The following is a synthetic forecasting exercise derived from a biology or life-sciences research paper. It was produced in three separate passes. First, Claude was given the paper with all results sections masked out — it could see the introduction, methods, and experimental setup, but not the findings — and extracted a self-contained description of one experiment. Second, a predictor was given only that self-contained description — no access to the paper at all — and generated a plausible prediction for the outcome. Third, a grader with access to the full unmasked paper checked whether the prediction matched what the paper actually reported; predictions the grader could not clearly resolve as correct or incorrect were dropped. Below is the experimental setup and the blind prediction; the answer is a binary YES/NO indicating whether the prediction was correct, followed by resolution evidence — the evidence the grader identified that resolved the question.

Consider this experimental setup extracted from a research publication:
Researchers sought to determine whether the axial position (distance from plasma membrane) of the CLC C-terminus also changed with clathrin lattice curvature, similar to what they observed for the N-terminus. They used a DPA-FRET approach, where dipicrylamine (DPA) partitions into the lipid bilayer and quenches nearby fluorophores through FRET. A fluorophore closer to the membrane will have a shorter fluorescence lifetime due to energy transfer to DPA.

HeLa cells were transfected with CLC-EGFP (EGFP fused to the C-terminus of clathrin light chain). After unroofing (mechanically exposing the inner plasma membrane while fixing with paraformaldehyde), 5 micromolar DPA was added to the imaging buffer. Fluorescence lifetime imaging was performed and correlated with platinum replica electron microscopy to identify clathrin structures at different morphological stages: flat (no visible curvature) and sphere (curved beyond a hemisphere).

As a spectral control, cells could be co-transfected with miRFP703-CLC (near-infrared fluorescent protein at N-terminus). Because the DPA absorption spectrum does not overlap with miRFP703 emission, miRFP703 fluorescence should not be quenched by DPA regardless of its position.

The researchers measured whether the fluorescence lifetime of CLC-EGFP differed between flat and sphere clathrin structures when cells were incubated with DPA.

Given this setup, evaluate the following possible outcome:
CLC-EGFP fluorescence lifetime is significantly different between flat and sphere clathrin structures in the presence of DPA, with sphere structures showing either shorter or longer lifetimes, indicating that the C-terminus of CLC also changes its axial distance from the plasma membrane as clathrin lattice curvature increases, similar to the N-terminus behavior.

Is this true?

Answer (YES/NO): NO